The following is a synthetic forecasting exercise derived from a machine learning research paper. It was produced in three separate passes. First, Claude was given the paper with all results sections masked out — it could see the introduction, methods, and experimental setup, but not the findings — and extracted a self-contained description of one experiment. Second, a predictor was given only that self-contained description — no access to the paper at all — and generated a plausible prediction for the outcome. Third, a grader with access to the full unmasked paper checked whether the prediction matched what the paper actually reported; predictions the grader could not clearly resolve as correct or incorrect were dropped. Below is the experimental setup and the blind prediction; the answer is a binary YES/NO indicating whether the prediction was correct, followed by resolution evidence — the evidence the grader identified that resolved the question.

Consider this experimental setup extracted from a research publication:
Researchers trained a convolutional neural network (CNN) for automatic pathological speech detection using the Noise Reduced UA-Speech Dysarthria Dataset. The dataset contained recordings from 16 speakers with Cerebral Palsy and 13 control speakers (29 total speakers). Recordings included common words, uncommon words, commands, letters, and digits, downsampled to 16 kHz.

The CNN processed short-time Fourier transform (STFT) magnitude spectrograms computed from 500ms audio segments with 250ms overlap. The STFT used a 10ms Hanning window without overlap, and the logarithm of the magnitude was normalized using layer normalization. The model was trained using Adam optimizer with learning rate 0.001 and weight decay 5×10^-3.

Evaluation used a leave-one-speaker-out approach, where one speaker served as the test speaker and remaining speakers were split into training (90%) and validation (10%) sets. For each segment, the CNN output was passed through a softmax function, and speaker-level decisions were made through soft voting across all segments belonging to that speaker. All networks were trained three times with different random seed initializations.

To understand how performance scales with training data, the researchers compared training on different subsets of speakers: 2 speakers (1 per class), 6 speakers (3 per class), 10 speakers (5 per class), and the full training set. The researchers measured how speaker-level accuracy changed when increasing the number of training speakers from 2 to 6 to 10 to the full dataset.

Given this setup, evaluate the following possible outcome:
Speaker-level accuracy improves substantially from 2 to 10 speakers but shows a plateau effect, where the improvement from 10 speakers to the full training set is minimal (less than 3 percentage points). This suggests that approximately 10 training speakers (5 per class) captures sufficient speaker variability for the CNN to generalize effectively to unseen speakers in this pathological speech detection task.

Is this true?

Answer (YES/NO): NO